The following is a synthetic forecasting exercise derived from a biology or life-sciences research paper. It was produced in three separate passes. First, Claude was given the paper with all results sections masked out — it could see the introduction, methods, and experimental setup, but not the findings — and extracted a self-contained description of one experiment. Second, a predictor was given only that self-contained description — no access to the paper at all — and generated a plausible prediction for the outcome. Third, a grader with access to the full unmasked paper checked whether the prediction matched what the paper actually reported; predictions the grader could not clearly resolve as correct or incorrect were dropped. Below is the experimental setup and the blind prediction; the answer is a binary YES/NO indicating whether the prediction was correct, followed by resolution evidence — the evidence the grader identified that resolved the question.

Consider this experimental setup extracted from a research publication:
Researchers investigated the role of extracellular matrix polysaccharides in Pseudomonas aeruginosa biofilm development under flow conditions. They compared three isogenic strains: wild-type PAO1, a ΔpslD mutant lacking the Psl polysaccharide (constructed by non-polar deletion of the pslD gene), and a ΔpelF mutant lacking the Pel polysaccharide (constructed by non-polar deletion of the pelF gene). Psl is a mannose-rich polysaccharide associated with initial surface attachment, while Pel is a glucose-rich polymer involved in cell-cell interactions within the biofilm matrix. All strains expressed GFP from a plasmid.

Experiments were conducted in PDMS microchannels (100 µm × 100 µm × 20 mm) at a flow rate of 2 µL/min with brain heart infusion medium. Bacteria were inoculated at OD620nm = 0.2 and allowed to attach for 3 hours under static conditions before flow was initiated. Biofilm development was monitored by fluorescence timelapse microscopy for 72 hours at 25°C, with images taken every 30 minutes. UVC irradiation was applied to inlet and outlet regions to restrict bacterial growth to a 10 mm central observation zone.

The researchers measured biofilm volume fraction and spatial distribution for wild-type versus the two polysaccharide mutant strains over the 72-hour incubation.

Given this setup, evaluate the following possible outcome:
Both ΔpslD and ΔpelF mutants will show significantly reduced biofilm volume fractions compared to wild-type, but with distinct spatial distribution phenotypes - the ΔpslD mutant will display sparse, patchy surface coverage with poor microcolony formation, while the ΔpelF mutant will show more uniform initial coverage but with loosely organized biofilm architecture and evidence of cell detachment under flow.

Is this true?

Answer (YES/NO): NO